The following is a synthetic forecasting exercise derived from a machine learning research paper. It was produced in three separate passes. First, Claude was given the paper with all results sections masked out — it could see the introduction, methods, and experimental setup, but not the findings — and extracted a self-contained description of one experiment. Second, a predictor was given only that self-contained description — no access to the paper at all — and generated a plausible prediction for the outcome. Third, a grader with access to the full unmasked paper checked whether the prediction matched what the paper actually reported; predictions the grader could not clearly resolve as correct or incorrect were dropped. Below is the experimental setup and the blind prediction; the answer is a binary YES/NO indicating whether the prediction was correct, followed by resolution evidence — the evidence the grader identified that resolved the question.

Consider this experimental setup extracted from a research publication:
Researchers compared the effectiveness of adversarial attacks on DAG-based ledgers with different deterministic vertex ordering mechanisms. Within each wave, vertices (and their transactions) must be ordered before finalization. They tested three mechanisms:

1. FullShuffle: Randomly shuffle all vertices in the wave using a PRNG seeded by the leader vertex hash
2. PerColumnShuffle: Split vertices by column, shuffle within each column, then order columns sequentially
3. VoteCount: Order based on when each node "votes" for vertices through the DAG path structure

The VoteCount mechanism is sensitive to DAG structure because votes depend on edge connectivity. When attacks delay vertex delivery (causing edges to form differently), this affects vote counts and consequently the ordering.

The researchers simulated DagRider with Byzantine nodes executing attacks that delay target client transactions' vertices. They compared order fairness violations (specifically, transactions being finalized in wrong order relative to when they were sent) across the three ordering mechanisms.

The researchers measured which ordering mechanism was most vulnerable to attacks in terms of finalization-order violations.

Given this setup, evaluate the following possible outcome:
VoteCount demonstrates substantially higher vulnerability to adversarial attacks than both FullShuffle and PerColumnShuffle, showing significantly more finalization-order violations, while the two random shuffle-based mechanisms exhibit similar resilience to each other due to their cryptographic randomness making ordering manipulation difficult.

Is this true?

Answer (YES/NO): NO